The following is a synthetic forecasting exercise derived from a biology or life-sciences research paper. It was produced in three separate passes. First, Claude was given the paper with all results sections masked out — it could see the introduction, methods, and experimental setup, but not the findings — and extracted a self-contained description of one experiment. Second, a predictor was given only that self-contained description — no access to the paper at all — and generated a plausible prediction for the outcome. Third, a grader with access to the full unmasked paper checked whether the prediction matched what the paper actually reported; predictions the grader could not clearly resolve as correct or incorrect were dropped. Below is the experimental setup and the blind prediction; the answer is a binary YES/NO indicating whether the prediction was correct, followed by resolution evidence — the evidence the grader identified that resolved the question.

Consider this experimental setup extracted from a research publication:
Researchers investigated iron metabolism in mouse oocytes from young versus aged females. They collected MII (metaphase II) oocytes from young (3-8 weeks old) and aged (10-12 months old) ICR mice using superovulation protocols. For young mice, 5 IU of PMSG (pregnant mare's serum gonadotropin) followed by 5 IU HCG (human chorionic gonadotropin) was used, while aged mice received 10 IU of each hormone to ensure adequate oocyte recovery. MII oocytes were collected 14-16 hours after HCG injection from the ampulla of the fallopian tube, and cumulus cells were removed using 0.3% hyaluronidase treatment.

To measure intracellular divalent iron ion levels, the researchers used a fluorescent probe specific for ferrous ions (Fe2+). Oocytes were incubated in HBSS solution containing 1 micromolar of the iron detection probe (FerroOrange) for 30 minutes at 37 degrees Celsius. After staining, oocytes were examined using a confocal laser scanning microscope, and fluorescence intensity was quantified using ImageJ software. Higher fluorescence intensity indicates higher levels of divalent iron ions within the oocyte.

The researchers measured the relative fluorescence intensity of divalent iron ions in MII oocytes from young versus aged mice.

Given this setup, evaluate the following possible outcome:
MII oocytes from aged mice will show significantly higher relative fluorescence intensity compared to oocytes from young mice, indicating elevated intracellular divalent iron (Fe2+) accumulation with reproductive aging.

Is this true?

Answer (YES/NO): YES